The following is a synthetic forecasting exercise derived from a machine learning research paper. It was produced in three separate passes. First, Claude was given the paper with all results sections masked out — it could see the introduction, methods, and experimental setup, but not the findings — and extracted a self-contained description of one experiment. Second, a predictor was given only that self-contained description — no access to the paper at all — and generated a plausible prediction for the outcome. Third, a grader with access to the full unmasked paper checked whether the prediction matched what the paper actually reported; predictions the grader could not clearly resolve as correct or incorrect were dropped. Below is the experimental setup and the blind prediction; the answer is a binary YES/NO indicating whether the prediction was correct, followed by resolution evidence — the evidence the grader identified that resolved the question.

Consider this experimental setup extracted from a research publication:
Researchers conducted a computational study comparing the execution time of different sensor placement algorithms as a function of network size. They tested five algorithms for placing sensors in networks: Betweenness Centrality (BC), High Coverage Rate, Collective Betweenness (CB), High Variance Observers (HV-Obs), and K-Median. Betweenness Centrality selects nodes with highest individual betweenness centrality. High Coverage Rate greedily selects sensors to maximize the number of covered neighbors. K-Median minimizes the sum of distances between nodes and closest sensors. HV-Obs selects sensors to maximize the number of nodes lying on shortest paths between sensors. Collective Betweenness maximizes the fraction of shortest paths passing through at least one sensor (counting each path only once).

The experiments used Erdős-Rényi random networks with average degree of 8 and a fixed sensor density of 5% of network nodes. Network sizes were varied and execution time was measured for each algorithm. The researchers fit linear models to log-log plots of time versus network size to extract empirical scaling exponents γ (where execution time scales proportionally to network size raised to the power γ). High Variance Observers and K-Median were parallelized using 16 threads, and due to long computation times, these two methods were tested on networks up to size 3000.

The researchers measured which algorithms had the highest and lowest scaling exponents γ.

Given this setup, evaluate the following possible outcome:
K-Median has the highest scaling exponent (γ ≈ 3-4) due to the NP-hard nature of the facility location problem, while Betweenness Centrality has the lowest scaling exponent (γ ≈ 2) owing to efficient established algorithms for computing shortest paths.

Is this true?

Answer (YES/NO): NO